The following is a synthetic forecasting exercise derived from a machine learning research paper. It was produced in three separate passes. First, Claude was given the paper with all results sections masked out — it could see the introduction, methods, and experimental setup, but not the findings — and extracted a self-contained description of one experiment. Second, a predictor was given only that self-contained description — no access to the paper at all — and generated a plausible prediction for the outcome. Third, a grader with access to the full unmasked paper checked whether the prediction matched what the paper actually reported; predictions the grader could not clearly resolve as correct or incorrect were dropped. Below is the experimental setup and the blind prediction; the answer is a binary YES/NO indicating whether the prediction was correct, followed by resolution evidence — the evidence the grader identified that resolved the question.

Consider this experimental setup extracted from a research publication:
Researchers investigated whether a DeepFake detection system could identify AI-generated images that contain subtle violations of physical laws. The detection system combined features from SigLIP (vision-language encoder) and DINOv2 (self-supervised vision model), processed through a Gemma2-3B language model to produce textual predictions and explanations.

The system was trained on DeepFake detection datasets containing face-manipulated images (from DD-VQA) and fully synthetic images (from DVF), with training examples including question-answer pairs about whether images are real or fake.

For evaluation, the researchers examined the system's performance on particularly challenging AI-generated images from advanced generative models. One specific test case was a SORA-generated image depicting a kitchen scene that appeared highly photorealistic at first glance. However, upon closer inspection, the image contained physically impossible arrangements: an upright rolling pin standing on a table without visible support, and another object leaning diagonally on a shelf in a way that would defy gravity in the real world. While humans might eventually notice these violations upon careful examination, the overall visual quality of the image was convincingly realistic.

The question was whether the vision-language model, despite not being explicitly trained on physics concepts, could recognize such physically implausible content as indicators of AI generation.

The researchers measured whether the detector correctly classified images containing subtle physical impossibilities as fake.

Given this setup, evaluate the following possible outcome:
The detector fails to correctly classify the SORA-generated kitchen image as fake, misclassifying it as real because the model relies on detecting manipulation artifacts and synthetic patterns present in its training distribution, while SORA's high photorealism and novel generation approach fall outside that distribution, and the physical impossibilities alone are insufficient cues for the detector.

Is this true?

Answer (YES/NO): YES